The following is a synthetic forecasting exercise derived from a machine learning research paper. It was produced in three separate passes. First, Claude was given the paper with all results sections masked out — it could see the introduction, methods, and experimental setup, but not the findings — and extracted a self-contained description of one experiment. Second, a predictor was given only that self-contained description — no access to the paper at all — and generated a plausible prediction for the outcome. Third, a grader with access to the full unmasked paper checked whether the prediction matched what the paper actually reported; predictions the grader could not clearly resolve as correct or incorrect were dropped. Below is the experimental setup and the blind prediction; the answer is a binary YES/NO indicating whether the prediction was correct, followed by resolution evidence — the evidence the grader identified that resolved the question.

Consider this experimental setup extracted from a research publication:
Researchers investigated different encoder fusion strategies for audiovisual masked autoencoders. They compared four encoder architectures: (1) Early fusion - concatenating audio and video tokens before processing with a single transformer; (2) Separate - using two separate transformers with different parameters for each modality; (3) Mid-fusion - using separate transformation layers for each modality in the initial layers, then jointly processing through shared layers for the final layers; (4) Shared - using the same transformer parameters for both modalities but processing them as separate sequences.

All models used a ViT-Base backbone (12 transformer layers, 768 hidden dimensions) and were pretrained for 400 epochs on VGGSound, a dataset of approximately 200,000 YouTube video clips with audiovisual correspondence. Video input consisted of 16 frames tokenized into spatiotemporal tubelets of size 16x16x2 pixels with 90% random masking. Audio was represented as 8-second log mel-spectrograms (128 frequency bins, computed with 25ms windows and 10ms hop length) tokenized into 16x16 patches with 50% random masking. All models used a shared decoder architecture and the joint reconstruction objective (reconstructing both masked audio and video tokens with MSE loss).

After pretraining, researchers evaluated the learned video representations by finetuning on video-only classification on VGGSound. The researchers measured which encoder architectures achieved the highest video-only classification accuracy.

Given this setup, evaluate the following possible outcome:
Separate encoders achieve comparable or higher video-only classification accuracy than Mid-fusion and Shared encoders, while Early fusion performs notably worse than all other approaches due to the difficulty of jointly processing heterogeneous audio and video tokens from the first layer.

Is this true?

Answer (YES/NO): NO